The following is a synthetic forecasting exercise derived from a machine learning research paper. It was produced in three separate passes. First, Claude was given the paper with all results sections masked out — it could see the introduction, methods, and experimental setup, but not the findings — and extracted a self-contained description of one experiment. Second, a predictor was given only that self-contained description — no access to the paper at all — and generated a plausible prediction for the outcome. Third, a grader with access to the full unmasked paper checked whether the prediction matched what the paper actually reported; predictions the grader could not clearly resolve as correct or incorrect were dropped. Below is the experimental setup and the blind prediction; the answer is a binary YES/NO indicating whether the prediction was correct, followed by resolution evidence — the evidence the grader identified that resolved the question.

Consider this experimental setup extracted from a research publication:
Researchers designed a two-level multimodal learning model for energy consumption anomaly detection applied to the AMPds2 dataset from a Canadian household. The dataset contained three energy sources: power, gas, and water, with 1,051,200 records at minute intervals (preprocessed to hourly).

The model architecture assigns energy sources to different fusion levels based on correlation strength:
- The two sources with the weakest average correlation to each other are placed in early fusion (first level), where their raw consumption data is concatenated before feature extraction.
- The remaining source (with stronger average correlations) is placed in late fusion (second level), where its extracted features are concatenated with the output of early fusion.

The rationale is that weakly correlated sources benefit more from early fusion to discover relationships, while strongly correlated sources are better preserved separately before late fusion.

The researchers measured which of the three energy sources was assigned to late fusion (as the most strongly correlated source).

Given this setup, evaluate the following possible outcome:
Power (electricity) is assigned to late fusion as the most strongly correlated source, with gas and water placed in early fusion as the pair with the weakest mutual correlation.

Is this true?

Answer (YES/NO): NO